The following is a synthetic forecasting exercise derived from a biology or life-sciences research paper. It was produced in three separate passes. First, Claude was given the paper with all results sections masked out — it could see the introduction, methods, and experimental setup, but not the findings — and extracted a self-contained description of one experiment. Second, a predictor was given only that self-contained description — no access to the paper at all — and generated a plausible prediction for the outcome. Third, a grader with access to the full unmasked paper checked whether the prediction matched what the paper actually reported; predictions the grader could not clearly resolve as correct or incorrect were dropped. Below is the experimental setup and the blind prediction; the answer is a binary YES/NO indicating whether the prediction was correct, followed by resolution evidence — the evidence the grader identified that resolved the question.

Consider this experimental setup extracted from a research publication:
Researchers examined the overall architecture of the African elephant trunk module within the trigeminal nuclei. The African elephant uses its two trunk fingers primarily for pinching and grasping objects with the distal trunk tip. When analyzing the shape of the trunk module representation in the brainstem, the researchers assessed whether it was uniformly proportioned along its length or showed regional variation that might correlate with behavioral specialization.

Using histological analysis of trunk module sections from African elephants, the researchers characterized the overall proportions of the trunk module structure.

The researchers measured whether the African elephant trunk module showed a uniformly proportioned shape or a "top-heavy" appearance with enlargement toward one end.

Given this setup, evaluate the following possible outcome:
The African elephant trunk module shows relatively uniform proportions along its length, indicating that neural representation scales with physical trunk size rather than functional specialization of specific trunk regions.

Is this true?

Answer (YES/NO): NO